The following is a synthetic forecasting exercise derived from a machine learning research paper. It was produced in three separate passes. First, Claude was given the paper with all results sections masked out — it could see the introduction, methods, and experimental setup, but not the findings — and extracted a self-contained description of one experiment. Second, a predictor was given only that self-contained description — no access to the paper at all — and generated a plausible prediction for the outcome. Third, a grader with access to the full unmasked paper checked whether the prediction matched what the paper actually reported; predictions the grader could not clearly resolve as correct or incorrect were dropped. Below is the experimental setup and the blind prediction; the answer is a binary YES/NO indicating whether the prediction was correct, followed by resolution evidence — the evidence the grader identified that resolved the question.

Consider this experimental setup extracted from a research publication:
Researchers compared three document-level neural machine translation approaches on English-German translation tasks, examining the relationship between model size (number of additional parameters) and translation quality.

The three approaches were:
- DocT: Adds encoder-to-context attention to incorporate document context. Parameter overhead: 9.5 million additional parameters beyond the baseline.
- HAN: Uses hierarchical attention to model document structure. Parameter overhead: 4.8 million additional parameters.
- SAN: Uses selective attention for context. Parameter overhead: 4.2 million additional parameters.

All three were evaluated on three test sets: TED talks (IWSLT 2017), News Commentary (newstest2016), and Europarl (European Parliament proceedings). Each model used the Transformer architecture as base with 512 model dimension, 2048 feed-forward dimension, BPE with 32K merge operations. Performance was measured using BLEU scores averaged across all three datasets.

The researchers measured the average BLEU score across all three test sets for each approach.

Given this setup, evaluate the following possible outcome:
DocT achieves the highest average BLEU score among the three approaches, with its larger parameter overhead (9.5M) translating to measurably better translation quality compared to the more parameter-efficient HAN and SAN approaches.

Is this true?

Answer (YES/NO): NO